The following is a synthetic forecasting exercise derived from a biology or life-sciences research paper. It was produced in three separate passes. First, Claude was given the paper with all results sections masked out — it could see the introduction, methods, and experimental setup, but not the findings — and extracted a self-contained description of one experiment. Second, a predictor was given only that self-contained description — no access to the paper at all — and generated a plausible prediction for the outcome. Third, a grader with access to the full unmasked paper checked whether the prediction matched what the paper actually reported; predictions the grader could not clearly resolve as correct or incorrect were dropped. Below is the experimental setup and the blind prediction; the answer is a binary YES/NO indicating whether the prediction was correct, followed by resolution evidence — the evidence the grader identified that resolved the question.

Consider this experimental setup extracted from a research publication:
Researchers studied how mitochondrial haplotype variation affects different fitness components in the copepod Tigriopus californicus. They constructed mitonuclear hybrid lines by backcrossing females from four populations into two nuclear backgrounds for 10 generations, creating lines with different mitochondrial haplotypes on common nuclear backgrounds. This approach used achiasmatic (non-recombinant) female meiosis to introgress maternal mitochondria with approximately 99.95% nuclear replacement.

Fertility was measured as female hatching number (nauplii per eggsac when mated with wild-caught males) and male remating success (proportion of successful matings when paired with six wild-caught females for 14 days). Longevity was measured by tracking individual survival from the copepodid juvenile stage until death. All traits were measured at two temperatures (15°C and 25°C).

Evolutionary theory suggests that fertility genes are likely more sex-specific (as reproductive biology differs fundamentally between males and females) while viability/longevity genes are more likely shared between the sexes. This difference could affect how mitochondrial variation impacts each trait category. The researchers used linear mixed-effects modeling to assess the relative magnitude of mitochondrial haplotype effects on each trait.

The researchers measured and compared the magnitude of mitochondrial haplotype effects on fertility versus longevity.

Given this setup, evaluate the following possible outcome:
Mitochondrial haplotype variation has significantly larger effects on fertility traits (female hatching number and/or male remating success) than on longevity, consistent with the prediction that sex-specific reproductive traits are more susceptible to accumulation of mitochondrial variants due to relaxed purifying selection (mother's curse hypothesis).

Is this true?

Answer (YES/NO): NO